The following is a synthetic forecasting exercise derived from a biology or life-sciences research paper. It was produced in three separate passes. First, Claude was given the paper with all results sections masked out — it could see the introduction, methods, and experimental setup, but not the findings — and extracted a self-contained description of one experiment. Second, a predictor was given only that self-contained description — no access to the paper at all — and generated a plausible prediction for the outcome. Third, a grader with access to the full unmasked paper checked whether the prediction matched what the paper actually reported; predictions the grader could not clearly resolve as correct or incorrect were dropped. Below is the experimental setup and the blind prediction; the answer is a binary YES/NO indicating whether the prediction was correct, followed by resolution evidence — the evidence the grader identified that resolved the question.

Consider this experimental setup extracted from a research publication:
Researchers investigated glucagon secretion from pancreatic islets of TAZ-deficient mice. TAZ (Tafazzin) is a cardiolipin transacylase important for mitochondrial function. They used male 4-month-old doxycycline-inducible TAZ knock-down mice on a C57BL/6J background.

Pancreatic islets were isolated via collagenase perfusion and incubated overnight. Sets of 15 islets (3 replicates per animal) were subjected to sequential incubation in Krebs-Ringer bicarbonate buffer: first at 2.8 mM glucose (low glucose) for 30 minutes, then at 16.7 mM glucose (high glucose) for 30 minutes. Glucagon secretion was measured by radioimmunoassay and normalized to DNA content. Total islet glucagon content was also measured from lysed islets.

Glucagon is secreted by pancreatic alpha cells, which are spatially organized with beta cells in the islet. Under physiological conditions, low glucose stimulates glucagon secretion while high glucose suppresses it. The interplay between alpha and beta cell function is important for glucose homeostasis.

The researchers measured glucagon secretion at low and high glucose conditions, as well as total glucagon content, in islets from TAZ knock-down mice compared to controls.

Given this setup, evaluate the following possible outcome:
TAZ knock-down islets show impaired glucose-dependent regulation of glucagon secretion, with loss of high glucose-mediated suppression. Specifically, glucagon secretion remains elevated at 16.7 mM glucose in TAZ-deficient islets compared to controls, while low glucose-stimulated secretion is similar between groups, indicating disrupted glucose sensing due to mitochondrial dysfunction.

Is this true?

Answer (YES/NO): NO